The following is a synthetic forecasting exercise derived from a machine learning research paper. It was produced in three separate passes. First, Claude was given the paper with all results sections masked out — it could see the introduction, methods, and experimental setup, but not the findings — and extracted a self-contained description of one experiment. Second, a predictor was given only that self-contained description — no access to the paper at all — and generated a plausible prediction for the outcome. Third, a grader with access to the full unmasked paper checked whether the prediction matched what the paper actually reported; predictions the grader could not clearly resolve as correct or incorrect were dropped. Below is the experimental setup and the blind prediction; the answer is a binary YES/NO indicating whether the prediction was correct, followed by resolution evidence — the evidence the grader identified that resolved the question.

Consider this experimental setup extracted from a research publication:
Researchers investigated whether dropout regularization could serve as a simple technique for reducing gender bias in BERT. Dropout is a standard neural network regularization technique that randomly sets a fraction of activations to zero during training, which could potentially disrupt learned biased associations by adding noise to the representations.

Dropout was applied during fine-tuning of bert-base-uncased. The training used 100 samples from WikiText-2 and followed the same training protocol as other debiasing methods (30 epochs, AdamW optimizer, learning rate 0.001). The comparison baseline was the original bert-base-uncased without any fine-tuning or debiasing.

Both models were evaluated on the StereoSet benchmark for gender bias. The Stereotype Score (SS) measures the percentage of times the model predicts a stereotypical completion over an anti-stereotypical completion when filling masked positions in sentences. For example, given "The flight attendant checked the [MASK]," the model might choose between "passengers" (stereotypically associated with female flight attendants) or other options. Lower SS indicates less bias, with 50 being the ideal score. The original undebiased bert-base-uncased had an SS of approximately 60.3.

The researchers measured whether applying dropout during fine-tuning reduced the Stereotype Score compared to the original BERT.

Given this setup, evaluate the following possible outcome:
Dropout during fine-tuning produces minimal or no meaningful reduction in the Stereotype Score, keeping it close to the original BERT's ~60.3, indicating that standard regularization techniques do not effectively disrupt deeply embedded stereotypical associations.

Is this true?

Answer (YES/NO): YES